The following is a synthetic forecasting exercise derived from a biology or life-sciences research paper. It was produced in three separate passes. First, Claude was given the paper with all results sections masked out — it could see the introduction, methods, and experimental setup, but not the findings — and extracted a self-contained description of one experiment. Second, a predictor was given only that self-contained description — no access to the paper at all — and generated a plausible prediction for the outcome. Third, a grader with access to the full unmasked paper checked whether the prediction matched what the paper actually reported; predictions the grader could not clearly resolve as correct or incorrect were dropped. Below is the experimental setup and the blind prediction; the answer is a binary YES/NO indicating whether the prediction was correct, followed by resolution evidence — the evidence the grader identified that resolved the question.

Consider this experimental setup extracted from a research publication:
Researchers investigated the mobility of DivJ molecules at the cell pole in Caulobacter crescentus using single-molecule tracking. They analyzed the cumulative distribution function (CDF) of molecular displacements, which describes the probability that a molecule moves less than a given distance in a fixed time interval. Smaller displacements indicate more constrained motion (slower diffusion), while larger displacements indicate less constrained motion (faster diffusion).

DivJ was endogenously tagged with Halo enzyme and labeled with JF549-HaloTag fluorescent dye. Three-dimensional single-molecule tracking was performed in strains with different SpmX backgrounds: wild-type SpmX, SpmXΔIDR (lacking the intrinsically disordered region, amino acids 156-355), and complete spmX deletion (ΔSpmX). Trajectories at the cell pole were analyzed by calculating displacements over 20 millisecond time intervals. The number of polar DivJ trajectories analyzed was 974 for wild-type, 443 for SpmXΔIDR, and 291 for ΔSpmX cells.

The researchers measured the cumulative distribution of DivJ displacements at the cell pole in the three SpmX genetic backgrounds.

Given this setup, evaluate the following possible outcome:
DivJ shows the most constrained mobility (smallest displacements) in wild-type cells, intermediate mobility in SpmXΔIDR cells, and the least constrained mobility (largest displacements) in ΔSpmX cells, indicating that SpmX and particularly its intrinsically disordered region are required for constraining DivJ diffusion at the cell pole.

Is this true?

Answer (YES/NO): NO